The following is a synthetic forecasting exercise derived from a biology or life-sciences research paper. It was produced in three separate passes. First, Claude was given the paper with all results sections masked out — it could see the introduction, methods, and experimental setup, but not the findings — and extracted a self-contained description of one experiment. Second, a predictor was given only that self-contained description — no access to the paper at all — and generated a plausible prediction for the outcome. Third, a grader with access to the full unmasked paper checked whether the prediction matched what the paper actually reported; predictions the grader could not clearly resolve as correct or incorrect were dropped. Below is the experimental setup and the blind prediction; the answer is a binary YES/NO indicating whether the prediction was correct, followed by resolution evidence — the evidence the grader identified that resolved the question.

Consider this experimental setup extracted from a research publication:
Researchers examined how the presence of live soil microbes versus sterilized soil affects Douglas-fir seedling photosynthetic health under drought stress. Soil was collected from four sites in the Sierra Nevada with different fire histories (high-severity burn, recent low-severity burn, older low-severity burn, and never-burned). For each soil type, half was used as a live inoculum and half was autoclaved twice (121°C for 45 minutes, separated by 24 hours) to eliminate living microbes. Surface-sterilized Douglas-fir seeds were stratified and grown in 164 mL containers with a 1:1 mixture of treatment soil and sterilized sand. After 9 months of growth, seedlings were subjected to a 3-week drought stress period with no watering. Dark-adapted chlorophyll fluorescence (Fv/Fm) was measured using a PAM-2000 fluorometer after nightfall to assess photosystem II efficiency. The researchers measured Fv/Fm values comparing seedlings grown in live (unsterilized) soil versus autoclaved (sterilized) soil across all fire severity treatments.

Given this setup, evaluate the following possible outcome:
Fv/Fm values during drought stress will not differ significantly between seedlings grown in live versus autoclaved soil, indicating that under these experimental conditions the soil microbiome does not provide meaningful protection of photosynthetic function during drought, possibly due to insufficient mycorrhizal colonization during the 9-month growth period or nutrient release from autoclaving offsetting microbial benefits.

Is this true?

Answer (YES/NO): NO